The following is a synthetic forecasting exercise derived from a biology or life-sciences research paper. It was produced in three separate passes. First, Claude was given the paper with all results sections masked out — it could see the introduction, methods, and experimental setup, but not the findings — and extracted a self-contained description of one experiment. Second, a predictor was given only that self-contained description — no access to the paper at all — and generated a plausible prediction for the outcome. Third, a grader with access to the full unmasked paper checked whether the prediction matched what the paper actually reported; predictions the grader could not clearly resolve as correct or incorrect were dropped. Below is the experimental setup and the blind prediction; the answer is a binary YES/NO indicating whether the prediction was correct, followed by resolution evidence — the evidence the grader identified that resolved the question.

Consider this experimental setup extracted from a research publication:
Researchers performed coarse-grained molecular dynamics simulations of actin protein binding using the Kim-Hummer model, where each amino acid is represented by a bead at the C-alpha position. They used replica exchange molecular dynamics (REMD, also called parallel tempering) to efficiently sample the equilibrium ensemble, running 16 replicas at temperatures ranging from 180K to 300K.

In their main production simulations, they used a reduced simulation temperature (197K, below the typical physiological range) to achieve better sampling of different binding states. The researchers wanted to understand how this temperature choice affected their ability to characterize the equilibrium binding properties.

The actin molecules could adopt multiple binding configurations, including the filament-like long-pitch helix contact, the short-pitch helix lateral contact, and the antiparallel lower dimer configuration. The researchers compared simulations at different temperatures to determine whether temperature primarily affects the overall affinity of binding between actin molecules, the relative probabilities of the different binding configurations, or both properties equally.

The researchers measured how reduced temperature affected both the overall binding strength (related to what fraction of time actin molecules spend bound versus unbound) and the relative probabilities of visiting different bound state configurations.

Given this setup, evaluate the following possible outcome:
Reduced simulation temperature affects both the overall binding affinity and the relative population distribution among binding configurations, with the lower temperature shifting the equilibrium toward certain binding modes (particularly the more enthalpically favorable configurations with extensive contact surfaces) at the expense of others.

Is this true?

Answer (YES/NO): NO